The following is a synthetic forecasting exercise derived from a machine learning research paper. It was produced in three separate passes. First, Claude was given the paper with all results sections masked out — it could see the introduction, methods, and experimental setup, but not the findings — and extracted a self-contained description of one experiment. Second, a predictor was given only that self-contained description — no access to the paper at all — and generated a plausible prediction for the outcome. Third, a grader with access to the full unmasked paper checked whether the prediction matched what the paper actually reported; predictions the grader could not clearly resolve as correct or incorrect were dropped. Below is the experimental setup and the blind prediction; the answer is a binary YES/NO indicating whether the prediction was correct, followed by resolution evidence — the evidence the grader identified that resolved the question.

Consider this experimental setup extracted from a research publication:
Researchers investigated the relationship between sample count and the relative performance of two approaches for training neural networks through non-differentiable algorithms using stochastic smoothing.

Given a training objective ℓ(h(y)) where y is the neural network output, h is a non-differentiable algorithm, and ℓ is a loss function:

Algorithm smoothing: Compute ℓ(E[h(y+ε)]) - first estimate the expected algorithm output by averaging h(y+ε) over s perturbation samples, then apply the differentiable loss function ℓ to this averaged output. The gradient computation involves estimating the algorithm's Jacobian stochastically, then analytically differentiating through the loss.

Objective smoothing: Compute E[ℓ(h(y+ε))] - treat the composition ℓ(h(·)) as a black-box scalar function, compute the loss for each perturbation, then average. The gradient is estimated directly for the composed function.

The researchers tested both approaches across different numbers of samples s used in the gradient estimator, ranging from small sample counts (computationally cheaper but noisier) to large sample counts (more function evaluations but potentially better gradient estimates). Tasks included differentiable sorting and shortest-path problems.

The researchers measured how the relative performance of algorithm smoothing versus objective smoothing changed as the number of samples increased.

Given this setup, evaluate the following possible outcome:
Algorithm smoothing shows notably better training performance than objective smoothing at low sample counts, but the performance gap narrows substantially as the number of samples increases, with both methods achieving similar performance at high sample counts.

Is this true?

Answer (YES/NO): NO